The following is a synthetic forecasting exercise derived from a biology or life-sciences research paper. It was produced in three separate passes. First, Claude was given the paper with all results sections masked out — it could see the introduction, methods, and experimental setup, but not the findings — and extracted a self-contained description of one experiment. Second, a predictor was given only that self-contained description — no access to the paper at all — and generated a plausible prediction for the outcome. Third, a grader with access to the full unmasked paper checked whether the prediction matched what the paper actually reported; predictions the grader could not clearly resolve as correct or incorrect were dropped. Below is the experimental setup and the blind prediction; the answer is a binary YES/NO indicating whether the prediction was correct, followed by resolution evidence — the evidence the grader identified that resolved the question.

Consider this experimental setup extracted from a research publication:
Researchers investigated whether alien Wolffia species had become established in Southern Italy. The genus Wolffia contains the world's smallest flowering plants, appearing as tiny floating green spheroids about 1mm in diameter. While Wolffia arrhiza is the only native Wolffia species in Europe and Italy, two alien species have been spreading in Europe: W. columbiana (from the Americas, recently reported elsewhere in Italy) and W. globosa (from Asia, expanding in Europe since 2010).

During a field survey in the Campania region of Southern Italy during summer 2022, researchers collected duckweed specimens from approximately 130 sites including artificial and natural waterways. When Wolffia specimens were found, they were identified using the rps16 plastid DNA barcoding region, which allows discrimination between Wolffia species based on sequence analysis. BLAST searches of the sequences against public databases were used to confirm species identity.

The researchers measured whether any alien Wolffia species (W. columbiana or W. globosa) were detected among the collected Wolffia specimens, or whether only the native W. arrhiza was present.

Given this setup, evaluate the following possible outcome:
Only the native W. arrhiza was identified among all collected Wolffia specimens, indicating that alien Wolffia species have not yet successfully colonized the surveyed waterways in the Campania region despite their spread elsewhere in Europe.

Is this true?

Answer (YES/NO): YES